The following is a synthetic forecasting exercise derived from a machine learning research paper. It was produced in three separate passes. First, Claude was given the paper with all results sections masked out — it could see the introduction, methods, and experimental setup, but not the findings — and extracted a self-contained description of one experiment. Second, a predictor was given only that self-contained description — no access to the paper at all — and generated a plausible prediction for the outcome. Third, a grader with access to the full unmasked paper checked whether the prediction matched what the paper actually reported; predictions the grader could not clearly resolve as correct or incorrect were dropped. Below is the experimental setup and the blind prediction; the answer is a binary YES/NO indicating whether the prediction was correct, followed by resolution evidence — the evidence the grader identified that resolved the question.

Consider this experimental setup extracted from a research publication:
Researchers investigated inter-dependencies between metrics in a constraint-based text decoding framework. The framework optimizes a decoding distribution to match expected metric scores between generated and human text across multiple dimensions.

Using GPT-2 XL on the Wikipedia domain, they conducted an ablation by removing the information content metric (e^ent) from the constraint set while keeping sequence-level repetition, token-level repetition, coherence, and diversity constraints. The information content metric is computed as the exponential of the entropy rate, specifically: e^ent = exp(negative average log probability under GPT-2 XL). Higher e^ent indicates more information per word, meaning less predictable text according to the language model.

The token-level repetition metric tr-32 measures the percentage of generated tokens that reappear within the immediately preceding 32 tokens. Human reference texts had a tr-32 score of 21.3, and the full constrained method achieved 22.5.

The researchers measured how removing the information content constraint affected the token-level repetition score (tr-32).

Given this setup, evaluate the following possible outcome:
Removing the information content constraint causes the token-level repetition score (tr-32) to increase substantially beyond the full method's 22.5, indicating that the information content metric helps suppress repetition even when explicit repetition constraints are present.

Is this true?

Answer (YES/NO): YES